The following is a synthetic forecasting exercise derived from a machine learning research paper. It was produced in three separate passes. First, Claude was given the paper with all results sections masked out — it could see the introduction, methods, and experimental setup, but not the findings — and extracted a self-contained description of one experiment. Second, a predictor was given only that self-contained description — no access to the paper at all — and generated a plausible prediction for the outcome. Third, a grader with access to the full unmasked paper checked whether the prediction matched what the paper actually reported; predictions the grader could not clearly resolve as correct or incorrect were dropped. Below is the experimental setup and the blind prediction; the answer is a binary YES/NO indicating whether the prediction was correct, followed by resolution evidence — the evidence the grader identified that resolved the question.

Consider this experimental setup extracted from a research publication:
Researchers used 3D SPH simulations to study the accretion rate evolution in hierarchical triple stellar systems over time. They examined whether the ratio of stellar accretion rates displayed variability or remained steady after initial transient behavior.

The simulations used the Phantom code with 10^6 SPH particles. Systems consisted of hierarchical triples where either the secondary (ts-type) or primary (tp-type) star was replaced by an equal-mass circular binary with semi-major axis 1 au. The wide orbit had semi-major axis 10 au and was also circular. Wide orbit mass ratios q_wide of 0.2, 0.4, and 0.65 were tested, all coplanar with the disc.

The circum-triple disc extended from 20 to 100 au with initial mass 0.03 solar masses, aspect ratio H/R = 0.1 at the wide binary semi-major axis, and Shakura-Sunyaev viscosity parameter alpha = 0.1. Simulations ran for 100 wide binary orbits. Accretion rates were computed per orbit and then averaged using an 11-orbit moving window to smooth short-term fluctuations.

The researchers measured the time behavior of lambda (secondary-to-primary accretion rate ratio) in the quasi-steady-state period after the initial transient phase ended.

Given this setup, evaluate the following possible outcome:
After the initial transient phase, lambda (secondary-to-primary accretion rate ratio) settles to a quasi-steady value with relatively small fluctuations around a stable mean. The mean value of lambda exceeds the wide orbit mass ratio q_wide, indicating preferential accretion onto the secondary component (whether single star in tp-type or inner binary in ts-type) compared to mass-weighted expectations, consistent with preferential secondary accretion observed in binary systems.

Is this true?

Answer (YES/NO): YES